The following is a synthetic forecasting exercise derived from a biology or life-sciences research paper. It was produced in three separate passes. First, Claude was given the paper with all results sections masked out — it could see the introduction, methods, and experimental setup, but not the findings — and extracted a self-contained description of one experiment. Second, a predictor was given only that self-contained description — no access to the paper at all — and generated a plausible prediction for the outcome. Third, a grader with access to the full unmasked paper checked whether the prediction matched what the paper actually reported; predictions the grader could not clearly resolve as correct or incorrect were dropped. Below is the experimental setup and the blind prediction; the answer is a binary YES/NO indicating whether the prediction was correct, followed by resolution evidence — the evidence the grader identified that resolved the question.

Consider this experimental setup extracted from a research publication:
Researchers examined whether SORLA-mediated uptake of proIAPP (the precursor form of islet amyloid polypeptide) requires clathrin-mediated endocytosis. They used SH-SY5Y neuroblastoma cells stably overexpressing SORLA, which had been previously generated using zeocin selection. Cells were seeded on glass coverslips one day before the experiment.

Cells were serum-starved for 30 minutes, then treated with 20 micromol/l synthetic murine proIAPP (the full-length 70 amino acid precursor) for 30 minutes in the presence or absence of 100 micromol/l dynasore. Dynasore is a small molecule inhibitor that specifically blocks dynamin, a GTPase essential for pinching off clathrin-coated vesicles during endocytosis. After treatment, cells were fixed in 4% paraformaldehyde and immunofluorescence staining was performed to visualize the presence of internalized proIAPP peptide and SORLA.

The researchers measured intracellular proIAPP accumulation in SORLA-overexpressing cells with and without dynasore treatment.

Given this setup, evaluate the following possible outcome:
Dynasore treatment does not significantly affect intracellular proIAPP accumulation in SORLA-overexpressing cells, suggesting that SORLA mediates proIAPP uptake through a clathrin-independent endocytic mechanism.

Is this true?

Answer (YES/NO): NO